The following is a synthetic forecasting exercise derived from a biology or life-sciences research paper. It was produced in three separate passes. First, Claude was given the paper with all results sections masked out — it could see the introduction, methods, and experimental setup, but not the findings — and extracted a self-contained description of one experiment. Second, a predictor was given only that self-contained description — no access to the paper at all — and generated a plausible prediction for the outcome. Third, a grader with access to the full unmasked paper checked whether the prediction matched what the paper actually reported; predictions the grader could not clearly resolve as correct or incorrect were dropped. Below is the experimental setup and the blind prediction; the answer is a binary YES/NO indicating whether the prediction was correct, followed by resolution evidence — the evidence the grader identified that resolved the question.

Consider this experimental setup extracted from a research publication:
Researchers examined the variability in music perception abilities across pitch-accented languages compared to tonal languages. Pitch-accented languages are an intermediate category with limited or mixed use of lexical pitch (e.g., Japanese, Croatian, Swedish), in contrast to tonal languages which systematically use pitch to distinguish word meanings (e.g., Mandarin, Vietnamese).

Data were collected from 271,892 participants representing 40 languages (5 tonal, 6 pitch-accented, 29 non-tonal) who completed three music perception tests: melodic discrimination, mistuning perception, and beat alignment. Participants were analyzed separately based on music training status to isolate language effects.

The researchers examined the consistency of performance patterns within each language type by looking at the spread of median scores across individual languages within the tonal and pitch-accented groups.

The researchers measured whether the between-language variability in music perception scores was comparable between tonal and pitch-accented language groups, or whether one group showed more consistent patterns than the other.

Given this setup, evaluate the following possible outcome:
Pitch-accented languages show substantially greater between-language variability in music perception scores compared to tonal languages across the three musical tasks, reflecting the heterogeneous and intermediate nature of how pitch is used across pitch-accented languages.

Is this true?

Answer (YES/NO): YES